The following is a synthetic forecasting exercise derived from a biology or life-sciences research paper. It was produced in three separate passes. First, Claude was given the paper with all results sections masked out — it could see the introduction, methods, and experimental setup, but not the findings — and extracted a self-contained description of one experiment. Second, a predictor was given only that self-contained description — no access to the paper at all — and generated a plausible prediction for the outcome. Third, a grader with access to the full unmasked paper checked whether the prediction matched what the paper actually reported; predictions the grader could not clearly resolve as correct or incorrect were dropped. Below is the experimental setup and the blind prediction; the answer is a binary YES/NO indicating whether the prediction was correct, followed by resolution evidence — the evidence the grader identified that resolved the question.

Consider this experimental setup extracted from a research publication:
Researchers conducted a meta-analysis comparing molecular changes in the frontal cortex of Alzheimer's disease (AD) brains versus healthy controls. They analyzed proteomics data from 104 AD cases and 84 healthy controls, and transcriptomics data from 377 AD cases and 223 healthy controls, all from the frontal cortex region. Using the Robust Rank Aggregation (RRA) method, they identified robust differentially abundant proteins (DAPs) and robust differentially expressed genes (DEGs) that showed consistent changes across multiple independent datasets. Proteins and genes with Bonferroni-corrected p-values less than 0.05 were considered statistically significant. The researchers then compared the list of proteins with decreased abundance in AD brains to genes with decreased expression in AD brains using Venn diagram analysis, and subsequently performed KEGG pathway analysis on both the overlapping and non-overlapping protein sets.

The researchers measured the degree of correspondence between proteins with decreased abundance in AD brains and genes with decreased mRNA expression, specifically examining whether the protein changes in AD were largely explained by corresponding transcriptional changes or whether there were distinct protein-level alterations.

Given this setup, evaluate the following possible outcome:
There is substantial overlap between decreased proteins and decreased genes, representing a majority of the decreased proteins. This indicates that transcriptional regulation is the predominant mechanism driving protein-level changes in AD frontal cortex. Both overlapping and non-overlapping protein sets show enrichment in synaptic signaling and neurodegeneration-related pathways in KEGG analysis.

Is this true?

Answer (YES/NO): NO